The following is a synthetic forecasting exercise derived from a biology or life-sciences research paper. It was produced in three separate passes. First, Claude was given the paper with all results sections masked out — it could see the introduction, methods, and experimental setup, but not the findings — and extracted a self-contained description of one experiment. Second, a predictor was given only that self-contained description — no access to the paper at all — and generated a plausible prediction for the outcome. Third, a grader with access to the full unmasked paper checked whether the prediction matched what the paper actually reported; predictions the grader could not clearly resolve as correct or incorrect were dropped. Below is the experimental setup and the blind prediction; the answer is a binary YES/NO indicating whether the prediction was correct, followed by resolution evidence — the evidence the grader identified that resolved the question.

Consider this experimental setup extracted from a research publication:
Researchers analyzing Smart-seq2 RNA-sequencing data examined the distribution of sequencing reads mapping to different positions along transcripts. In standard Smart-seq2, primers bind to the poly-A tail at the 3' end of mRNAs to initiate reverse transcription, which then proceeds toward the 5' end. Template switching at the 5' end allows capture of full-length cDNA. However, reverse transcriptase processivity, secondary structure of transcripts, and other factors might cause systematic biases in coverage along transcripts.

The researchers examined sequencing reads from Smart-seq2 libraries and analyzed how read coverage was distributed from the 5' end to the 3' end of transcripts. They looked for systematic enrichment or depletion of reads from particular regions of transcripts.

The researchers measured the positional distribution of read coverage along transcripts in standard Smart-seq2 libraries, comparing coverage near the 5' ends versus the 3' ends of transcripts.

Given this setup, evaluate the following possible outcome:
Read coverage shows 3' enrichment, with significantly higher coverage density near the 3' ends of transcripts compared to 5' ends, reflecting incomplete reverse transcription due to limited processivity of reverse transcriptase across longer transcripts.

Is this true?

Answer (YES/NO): YES